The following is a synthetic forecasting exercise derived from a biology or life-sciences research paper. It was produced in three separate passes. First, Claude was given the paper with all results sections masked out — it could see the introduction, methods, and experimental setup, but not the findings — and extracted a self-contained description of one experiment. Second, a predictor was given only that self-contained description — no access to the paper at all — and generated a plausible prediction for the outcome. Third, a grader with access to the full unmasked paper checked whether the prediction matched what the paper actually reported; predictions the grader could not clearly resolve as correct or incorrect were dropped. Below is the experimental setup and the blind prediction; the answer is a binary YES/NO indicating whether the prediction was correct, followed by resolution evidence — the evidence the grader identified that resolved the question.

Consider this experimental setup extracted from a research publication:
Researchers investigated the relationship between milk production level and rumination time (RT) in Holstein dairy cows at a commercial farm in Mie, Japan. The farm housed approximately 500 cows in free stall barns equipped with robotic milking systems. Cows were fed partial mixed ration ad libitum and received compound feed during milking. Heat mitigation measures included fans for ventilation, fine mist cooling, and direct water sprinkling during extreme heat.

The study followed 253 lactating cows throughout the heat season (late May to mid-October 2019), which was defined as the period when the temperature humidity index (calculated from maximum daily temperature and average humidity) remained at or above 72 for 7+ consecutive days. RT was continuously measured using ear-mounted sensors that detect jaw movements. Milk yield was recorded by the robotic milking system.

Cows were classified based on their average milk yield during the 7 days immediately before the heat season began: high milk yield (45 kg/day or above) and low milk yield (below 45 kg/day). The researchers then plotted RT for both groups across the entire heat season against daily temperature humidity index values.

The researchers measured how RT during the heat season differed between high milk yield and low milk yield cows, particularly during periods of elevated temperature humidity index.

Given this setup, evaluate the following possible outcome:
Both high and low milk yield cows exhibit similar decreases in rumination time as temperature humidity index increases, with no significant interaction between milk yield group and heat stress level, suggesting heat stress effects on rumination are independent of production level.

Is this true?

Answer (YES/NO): NO